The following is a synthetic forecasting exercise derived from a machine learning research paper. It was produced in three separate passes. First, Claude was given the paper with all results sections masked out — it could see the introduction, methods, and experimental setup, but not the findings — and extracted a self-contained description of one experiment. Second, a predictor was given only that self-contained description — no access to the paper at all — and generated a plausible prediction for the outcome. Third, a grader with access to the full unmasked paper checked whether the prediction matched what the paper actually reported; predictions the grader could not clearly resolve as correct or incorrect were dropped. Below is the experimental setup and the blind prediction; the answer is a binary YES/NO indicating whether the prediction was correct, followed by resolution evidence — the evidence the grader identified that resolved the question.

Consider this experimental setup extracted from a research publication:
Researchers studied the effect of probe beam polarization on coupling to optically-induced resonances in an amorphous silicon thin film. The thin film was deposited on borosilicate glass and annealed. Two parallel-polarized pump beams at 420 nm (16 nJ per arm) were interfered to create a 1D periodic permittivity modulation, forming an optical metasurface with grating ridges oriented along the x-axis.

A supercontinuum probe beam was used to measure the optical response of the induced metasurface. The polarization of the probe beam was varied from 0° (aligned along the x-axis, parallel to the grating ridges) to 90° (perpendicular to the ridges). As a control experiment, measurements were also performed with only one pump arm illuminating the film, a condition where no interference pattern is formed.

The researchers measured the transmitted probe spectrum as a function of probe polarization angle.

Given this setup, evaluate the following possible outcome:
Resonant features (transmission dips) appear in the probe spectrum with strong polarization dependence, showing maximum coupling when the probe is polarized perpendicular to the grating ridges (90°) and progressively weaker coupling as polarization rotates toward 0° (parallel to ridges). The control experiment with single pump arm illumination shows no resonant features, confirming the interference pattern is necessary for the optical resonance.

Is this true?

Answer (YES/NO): NO